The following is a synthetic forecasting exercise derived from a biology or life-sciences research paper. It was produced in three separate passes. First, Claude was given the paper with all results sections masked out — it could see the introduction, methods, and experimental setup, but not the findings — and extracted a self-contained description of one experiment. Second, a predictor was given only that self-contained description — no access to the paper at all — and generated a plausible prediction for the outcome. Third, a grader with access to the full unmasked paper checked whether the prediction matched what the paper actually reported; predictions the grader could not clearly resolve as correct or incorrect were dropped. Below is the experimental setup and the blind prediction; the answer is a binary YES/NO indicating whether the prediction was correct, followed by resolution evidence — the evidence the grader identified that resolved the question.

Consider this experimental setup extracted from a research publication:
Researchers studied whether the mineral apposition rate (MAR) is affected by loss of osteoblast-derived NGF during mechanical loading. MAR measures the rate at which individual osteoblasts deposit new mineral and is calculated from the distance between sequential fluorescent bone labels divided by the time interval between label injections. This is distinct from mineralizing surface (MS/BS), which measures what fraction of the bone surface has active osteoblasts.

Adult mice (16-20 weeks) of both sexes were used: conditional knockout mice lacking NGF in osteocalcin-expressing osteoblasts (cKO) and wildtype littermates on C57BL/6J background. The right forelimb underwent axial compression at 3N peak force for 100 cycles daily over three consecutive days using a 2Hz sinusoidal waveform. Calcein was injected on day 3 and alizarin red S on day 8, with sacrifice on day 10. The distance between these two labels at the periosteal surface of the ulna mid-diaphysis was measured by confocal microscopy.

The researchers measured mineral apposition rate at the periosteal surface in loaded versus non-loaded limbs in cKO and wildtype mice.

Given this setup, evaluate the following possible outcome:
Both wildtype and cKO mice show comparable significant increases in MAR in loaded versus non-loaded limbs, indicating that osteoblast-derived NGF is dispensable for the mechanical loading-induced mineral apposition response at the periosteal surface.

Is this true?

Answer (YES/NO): NO